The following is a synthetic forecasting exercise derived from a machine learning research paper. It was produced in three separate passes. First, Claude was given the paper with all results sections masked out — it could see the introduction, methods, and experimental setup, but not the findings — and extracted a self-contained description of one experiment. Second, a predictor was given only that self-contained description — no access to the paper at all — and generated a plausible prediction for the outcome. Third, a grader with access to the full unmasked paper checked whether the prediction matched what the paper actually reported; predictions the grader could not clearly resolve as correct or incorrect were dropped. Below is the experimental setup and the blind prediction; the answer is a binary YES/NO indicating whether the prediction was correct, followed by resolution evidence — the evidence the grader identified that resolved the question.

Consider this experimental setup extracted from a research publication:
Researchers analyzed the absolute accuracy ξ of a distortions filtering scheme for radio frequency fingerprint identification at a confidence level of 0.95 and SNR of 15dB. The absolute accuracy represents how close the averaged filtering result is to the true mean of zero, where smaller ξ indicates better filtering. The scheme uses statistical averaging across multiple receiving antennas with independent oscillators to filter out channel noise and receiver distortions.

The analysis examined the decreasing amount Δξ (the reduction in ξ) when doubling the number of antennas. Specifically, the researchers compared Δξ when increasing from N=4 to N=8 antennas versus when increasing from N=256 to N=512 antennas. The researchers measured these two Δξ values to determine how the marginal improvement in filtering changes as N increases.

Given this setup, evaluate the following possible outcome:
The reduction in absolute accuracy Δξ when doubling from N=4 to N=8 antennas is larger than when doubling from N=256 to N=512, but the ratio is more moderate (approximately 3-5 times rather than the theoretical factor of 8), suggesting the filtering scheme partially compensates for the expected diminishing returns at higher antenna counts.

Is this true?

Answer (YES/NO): NO